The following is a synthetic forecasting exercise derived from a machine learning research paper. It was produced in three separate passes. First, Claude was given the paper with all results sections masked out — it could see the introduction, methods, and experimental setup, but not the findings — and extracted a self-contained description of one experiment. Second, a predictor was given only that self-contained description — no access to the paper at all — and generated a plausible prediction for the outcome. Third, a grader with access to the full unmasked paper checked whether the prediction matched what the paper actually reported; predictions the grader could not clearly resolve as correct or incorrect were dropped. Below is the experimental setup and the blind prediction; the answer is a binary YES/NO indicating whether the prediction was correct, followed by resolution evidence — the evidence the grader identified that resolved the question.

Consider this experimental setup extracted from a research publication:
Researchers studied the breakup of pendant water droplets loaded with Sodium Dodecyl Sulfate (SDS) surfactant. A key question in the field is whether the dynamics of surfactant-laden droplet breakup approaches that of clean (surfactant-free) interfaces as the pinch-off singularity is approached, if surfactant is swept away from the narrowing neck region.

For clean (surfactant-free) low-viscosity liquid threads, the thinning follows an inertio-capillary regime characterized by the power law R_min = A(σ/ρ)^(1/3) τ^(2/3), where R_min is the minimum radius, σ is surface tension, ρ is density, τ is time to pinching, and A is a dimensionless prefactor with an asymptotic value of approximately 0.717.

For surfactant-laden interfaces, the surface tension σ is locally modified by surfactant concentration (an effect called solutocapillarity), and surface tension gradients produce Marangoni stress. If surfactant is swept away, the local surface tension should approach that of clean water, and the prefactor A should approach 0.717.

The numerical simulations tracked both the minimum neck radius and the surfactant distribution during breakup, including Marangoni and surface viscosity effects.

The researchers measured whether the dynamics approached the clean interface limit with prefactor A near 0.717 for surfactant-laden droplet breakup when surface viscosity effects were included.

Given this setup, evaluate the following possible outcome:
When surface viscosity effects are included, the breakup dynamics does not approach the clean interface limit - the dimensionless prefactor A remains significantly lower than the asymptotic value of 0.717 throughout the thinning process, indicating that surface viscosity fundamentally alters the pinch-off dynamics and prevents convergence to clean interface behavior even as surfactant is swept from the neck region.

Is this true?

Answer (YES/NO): NO